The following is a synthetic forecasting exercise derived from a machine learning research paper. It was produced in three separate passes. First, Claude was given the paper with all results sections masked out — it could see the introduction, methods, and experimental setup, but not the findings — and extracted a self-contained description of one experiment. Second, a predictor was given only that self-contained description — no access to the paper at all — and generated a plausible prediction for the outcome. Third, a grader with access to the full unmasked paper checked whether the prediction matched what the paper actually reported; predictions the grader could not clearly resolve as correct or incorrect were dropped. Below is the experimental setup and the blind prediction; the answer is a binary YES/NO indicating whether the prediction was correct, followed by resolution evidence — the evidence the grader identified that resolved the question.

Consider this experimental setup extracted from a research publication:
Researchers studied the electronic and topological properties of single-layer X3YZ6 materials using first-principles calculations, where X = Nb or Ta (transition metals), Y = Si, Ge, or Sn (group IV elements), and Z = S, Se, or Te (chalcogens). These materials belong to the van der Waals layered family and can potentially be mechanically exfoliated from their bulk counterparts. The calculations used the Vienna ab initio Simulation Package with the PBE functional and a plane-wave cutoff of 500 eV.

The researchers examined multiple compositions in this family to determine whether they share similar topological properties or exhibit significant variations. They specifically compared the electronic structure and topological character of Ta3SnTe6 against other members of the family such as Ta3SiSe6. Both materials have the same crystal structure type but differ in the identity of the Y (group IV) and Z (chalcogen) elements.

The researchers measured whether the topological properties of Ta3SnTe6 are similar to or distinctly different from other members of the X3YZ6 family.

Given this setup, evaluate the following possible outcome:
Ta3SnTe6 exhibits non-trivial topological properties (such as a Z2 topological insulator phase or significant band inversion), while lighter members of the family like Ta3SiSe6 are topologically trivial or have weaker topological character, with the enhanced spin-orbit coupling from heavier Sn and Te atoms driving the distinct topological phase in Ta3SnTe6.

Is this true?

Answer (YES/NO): NO